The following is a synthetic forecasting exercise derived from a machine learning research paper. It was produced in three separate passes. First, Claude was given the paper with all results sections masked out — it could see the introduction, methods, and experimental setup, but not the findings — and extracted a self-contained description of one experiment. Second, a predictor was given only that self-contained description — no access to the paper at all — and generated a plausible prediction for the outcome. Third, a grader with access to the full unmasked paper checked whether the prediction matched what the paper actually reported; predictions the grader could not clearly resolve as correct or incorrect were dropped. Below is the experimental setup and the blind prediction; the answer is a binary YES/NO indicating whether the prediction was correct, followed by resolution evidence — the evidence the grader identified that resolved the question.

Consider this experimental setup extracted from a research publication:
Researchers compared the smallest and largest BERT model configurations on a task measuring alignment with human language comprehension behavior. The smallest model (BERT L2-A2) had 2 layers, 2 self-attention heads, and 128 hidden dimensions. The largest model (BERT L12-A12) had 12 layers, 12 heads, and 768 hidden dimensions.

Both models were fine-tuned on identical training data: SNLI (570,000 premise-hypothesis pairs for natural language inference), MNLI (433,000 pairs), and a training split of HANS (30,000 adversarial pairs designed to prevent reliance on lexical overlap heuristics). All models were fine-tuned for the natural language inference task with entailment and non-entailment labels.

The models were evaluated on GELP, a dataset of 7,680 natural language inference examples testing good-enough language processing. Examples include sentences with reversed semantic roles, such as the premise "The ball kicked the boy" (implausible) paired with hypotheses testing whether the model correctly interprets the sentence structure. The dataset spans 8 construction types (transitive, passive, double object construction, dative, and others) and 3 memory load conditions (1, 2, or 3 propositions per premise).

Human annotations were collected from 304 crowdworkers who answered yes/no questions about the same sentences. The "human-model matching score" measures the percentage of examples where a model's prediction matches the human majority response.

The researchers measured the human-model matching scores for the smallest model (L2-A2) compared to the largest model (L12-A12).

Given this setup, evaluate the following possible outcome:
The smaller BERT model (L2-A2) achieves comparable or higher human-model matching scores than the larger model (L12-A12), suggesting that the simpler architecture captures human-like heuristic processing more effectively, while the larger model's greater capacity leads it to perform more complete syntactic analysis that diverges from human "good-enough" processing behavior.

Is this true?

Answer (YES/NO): NO